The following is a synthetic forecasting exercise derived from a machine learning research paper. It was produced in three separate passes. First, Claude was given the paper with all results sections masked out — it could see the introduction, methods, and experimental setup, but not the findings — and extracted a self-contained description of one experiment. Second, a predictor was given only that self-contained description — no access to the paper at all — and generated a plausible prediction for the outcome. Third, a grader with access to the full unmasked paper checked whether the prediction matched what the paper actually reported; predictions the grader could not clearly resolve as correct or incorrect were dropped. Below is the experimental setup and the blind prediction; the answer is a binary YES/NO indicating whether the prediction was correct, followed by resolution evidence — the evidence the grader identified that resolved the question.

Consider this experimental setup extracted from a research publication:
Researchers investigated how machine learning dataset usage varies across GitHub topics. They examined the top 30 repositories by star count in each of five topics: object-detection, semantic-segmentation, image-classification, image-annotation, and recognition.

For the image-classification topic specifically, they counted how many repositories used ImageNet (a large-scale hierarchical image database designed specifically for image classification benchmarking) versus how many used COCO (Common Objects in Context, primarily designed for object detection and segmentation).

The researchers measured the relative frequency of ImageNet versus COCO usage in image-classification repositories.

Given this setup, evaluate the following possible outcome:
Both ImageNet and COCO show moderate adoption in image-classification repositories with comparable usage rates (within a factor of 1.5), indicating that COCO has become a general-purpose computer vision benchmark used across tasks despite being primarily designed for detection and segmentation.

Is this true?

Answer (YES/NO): NO